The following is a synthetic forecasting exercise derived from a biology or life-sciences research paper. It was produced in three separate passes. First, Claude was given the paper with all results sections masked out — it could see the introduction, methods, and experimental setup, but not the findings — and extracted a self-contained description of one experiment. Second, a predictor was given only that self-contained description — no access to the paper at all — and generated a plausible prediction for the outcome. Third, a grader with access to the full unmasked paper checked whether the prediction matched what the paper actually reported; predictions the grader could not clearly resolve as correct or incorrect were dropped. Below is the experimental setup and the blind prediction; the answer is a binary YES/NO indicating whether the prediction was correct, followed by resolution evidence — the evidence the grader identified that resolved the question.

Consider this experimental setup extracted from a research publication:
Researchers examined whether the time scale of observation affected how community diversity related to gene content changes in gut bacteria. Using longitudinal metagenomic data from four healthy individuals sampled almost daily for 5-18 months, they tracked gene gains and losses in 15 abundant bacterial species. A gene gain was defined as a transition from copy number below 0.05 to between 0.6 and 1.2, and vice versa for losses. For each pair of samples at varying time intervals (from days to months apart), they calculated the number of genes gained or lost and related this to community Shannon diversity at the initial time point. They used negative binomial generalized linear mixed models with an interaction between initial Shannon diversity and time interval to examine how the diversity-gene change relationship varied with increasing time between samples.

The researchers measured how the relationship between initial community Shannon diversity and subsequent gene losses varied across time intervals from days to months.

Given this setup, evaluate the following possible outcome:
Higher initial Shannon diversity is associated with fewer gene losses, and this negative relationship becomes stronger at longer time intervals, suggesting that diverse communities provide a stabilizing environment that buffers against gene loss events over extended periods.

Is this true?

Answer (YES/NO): NO